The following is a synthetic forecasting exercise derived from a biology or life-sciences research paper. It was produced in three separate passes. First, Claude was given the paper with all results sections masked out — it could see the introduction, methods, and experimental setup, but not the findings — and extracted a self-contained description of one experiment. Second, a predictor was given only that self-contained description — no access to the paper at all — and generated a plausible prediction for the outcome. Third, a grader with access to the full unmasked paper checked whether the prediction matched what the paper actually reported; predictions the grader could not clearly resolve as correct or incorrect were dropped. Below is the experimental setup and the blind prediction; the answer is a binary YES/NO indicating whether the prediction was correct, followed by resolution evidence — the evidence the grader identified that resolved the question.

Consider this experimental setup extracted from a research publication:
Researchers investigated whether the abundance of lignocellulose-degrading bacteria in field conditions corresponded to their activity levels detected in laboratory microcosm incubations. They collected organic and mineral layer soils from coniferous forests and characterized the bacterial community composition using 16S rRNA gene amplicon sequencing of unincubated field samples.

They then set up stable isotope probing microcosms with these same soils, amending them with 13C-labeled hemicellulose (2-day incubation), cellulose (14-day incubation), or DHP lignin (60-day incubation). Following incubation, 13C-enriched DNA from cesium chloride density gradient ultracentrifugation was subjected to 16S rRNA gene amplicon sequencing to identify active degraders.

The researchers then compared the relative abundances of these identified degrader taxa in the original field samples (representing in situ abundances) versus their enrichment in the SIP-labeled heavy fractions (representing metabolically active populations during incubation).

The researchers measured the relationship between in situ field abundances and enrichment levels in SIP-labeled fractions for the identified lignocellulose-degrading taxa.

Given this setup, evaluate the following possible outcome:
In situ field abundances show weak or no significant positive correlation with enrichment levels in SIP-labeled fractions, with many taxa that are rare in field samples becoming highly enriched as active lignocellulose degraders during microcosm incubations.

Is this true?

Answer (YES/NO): YES